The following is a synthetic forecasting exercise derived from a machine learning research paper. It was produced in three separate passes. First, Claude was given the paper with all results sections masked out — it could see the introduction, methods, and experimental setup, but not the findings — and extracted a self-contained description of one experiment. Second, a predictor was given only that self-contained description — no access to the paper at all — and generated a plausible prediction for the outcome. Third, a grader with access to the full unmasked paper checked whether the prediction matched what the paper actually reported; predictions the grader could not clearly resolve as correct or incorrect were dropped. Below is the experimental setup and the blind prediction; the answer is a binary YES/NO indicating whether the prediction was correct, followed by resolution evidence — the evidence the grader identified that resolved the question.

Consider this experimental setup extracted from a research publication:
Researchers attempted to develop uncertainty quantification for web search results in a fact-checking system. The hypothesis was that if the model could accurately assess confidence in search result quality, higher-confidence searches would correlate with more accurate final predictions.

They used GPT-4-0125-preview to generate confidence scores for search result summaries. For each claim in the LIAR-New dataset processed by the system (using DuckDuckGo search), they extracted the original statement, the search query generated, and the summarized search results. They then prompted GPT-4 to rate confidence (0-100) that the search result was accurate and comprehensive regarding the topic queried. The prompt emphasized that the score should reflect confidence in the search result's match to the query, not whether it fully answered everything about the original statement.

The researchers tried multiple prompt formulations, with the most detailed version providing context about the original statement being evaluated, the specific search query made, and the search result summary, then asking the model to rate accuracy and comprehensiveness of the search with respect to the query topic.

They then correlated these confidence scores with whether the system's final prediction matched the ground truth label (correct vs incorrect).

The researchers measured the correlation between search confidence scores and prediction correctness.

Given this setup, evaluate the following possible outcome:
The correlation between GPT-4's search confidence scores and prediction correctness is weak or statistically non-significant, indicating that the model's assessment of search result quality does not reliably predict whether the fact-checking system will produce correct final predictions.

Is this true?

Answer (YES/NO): YES